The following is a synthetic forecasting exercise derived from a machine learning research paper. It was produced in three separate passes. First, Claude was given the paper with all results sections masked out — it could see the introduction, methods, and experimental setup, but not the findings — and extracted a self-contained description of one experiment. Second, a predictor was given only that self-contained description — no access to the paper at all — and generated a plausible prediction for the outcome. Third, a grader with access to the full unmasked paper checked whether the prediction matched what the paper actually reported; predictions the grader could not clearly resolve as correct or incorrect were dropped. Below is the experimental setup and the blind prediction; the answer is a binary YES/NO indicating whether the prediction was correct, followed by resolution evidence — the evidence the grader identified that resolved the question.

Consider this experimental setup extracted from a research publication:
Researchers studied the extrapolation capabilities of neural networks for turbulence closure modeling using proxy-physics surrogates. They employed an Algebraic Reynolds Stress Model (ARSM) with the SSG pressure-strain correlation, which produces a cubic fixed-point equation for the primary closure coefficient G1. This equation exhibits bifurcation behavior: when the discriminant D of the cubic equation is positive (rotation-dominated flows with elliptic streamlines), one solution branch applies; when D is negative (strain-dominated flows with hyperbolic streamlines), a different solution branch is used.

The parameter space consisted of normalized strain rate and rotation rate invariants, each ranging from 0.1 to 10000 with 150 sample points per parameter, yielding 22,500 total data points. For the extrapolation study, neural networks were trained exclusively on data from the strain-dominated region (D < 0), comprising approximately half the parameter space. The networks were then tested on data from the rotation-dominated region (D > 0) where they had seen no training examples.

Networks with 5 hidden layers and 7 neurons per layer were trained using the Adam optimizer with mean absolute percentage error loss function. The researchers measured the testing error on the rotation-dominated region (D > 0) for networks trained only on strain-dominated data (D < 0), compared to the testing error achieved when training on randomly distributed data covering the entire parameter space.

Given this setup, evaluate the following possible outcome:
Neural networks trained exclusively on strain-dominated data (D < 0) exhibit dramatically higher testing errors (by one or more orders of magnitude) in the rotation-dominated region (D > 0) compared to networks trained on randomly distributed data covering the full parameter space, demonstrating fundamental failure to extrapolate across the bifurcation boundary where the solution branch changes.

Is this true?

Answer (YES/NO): YES